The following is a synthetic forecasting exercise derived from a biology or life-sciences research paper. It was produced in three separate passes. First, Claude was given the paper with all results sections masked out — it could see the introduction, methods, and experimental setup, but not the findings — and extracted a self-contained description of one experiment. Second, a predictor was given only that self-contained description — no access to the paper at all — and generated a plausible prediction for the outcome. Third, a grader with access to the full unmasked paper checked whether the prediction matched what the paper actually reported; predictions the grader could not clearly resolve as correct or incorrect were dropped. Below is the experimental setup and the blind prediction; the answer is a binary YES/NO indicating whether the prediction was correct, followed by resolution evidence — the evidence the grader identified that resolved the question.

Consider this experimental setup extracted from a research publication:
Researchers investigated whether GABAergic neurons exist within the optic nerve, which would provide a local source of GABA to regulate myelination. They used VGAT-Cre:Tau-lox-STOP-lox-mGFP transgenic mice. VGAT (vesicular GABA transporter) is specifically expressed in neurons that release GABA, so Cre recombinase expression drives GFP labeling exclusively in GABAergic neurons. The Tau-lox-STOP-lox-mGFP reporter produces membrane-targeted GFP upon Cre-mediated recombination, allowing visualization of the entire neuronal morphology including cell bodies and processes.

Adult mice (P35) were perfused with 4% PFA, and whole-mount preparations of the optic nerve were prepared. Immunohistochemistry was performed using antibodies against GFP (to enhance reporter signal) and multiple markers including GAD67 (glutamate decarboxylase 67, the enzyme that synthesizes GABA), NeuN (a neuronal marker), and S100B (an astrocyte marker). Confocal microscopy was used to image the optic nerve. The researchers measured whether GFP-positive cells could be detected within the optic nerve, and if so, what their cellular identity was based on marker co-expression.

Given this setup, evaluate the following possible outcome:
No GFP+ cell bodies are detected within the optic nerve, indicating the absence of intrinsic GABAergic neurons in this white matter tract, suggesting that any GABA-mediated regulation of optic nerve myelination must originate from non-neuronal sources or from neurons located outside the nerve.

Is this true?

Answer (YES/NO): NO